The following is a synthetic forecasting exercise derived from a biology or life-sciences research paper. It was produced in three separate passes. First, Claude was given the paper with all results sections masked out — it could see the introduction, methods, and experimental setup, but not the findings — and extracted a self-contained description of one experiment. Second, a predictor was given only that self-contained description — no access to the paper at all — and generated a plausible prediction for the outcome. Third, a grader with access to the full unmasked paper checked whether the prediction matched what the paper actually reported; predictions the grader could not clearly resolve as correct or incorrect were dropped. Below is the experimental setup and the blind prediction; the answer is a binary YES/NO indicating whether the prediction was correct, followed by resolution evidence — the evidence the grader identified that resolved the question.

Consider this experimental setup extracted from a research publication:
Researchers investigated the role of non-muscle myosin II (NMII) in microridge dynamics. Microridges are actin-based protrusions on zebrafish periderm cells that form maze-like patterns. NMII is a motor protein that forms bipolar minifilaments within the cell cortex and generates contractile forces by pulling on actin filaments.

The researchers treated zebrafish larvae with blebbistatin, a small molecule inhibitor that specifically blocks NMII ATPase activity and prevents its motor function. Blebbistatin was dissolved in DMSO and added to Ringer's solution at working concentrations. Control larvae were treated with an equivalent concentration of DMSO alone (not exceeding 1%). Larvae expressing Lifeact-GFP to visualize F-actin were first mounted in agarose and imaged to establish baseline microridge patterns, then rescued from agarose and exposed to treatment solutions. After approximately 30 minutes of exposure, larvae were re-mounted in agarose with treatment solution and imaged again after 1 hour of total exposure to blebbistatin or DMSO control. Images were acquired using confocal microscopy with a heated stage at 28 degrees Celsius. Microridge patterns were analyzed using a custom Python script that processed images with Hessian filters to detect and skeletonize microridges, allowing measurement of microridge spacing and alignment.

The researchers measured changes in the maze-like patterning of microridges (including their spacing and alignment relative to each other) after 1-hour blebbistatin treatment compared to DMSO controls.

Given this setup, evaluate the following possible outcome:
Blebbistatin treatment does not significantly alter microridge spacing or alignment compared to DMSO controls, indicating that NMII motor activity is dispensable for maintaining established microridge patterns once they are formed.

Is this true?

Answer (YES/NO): NO